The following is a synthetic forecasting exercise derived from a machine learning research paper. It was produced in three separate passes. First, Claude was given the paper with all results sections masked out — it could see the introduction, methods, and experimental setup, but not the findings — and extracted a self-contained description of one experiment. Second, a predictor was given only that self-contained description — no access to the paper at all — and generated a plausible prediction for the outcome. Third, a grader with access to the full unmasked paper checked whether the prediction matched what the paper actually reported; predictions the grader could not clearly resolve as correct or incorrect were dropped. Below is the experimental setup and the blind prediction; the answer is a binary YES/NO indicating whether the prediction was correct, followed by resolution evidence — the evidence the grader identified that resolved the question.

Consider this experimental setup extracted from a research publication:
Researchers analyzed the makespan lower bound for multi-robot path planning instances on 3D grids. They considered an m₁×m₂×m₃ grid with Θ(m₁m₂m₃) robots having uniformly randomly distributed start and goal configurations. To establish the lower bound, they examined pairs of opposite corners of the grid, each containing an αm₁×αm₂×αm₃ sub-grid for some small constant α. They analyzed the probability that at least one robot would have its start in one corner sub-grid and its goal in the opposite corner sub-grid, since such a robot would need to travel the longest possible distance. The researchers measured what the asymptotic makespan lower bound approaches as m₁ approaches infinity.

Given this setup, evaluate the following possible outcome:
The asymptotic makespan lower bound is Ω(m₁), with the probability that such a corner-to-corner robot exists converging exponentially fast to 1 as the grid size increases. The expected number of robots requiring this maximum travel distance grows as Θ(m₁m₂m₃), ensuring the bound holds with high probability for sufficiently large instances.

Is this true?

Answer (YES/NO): NO